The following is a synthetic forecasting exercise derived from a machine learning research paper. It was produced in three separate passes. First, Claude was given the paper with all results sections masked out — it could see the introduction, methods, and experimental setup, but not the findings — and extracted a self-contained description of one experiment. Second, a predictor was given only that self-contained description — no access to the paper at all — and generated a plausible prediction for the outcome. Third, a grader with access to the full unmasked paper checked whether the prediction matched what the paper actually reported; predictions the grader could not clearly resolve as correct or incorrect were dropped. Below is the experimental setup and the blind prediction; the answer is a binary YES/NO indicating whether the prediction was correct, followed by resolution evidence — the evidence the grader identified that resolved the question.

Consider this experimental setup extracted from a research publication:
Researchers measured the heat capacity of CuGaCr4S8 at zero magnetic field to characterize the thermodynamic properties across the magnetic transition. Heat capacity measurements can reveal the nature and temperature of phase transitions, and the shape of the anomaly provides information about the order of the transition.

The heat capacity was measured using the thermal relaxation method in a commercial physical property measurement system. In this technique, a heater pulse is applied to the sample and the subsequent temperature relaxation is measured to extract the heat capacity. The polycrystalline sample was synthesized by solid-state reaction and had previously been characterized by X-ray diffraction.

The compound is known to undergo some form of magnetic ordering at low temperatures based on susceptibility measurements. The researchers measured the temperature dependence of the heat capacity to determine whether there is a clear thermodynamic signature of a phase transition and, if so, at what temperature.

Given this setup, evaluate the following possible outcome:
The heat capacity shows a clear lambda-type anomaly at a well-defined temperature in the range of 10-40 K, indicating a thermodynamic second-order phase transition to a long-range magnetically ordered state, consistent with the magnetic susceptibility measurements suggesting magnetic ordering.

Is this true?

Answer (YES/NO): NO